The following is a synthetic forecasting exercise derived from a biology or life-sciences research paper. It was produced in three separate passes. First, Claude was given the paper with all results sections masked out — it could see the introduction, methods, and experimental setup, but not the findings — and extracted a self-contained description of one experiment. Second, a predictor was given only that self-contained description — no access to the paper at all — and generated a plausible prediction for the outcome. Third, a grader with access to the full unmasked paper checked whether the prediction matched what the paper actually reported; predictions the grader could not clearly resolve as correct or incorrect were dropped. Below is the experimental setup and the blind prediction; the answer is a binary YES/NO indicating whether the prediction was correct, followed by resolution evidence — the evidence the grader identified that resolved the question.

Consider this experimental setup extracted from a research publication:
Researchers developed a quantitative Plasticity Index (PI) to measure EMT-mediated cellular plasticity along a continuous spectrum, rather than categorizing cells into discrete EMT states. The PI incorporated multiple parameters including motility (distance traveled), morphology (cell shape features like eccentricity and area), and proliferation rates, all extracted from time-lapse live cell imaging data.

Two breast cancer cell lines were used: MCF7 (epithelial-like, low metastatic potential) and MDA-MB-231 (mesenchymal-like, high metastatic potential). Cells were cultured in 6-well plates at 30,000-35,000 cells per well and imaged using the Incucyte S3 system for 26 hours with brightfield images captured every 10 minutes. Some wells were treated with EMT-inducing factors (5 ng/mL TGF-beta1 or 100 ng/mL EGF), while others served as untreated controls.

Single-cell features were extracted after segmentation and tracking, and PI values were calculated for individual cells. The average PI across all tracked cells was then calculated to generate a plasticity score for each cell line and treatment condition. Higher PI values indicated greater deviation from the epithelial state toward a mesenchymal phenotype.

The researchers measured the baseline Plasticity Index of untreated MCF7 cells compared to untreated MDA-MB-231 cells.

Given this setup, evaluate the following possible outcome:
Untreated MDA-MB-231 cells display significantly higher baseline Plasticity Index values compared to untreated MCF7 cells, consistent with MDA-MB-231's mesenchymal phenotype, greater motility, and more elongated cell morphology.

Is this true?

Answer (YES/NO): YES